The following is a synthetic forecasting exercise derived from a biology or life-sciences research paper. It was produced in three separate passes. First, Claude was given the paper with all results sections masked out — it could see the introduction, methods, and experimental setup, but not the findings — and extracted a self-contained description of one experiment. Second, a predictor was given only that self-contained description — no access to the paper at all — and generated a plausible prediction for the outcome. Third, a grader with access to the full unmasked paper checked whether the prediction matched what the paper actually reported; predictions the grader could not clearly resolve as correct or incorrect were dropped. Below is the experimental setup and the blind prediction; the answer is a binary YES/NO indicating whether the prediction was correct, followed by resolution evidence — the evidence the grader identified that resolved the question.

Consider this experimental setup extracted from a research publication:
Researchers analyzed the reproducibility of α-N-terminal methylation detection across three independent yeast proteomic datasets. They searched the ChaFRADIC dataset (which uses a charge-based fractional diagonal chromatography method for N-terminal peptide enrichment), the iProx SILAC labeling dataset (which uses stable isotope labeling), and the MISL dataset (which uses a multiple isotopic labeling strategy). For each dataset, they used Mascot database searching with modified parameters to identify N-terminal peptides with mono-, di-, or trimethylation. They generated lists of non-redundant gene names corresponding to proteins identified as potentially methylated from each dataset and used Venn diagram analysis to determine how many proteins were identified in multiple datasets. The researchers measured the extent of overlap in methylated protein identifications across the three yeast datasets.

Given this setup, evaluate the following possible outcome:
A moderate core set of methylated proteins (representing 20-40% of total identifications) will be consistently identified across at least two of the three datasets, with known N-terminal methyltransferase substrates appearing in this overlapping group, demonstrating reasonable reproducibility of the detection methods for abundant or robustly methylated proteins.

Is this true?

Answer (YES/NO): NO